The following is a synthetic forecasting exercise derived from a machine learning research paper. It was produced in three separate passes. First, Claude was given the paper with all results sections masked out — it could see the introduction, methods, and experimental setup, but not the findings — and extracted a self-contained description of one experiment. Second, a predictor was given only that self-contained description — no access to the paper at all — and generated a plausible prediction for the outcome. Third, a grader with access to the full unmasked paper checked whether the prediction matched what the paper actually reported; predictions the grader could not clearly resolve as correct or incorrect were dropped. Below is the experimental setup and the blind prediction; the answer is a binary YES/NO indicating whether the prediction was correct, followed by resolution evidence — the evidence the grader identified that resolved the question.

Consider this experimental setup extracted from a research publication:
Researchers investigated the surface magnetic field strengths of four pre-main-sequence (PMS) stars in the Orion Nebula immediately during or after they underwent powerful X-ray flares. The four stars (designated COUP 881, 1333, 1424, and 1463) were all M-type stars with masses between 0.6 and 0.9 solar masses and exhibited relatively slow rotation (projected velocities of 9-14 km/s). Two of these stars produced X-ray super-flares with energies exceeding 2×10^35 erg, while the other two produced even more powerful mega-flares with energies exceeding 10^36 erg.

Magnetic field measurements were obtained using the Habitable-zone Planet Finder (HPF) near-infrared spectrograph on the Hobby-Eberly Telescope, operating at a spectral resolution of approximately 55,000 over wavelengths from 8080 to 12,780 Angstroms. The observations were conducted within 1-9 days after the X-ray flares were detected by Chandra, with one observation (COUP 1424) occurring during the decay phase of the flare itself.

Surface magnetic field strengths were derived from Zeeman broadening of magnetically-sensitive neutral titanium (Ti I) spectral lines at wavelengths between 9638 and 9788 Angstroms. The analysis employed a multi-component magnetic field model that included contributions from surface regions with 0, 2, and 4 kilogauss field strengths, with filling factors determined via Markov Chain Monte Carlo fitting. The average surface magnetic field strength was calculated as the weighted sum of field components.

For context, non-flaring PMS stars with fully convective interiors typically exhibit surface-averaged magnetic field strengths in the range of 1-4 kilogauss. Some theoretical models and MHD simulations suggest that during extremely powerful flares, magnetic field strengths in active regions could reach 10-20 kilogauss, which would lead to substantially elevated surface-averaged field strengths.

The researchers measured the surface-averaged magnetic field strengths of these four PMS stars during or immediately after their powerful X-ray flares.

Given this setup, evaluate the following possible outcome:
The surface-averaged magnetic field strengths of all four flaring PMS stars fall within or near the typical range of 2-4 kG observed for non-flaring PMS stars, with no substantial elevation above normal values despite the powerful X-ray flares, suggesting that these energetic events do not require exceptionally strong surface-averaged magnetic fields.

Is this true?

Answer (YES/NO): YES